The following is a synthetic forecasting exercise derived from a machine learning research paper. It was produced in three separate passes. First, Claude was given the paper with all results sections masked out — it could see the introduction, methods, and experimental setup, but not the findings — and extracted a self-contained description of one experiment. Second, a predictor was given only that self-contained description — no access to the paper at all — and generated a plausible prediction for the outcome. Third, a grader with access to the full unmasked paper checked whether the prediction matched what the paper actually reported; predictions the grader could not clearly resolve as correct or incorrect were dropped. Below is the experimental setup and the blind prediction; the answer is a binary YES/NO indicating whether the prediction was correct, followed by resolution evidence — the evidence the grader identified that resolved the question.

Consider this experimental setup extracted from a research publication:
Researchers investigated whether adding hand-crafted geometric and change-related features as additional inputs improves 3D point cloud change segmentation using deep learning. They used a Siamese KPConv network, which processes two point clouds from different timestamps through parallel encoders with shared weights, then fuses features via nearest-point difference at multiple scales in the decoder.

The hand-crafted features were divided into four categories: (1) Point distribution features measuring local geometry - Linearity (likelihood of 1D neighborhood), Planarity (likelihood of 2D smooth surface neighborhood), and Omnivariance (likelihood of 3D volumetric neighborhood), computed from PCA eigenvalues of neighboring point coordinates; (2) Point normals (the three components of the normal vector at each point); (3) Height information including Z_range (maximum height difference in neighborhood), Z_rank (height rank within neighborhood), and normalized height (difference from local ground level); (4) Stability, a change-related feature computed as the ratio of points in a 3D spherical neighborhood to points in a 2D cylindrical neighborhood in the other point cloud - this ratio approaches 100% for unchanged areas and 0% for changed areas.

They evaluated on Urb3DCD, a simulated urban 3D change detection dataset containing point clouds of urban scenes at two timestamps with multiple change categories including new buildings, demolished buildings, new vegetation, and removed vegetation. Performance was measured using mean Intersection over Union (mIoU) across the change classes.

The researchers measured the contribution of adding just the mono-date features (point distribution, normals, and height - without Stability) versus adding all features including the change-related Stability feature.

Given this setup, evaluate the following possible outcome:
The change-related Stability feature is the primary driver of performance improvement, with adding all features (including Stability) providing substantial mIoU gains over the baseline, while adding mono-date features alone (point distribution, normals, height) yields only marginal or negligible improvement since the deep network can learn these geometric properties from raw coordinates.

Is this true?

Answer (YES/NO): YES